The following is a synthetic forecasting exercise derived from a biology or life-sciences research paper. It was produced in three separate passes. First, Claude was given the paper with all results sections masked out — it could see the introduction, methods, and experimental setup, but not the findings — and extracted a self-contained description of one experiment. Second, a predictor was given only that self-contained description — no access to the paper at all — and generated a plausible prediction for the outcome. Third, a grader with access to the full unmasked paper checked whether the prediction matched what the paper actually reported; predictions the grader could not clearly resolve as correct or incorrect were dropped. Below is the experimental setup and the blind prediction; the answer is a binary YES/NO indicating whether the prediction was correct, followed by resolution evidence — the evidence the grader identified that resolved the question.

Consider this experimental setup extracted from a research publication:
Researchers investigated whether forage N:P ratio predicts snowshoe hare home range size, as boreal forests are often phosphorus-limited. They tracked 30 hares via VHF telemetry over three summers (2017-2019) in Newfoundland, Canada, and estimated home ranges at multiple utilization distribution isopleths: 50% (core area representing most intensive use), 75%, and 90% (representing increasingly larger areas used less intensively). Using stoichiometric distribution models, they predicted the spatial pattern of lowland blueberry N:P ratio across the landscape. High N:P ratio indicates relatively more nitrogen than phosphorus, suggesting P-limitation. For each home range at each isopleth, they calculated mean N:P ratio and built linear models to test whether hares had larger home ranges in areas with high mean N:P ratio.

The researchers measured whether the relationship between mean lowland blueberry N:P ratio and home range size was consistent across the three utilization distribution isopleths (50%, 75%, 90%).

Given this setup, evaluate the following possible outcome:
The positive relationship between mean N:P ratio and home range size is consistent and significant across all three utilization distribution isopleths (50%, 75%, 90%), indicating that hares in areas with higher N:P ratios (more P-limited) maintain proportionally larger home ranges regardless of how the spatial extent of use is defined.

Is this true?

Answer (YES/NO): NO